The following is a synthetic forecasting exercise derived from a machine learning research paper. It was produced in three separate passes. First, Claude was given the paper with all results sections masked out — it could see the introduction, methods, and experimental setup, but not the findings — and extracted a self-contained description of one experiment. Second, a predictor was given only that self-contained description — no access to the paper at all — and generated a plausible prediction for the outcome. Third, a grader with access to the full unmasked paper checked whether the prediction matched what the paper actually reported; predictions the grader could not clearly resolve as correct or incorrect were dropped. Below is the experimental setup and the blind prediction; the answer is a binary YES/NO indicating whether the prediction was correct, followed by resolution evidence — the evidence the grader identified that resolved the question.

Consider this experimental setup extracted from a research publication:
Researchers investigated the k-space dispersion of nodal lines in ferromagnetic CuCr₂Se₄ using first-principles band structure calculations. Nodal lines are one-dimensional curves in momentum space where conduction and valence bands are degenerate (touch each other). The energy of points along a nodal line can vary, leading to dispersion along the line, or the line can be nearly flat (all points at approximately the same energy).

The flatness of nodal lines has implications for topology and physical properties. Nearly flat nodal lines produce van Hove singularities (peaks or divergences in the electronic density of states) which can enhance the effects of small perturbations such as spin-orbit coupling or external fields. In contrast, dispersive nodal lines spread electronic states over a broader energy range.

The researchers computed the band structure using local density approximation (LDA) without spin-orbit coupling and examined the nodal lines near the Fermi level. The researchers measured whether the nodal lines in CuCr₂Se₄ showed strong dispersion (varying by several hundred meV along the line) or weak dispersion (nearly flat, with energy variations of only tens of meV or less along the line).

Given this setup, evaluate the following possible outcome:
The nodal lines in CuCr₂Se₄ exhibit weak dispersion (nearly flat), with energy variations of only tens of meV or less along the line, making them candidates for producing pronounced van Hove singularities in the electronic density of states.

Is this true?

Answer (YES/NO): YES